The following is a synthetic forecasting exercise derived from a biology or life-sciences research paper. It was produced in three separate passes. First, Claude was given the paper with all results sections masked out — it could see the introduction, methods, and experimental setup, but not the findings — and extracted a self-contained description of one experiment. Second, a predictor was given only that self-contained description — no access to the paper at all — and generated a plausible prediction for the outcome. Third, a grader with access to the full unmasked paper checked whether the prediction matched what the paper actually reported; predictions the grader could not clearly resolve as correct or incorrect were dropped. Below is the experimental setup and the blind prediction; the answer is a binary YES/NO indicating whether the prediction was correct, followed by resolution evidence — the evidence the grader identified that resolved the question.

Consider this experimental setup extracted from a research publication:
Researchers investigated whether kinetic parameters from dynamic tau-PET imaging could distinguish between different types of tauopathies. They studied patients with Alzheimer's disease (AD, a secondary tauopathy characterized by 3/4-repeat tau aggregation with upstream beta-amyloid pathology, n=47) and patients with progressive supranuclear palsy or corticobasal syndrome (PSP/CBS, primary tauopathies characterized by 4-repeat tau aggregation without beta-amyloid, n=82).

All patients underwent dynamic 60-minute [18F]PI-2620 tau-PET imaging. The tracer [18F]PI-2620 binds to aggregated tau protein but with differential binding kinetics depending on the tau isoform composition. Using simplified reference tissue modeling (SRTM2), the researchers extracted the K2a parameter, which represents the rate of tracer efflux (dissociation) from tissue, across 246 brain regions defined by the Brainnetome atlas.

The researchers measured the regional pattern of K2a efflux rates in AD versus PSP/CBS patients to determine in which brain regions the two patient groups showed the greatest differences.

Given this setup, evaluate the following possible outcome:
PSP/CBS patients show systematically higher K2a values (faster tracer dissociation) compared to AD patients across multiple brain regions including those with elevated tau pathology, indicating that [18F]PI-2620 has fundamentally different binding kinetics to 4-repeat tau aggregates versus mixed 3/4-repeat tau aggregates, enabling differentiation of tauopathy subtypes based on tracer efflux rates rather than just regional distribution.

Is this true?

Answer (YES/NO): YES